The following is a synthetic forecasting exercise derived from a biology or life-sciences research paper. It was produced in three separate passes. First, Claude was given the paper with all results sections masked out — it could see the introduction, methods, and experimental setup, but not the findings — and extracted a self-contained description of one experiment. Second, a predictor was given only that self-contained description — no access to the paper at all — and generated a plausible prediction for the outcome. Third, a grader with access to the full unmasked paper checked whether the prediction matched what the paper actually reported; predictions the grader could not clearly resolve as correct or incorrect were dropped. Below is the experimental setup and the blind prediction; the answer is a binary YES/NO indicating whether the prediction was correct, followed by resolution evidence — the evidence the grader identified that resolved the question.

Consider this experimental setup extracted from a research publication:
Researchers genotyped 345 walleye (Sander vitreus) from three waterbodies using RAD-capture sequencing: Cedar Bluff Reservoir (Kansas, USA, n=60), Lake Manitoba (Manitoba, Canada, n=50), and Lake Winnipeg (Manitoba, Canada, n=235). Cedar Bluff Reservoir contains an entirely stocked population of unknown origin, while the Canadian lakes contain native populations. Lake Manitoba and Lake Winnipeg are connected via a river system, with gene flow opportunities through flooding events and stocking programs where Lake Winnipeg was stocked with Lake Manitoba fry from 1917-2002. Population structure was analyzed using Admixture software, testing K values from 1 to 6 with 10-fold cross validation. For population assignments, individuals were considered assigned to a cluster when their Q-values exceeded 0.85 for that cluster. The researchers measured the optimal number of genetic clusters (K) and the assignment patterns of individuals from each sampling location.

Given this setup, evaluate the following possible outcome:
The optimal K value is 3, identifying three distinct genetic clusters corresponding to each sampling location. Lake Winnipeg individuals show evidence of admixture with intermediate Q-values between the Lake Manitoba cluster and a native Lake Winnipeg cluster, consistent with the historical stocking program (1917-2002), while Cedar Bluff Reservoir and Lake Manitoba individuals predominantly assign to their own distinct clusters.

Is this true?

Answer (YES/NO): NO